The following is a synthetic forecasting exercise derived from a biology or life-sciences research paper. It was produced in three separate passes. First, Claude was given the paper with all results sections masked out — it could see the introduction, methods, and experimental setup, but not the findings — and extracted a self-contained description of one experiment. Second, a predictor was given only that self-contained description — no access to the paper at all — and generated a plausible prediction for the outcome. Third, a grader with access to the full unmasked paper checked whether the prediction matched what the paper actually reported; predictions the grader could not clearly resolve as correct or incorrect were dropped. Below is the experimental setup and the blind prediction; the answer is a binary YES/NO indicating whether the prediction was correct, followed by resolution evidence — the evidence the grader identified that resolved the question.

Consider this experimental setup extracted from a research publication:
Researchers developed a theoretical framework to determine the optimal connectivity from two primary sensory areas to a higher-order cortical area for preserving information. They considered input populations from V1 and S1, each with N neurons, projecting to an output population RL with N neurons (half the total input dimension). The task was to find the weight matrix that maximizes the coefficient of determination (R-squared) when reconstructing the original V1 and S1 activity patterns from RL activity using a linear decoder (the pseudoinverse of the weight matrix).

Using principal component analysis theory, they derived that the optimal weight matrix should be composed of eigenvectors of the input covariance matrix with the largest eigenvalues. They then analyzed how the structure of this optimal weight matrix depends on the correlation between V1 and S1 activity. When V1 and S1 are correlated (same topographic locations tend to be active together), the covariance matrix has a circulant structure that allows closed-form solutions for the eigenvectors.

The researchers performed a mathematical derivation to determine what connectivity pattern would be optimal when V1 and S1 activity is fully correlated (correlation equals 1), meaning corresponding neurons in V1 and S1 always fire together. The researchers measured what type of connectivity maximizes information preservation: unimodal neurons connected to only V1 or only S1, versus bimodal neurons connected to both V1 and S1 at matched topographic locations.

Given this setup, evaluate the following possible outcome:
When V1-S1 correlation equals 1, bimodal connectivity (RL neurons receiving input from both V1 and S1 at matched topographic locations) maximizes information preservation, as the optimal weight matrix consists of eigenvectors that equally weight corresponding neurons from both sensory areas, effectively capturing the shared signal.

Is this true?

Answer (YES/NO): YES